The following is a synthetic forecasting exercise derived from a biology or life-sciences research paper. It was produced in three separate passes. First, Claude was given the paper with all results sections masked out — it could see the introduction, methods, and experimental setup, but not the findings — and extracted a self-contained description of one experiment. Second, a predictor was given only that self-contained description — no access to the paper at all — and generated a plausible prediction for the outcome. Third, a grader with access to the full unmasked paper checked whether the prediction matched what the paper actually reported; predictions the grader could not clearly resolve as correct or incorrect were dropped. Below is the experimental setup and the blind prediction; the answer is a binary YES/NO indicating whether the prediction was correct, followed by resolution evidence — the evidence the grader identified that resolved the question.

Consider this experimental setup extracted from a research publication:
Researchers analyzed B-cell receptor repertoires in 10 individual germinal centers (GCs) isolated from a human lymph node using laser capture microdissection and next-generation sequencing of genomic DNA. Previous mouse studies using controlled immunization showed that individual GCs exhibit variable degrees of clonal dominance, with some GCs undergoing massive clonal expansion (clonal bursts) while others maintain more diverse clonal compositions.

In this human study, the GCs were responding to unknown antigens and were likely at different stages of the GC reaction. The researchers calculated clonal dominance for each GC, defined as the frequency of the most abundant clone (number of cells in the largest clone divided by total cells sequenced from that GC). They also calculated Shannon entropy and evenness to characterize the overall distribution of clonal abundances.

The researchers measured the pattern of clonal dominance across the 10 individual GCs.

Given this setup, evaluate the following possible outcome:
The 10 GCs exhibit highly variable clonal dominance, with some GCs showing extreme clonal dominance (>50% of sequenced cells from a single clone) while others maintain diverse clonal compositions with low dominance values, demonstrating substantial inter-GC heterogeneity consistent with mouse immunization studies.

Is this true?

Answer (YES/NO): NO